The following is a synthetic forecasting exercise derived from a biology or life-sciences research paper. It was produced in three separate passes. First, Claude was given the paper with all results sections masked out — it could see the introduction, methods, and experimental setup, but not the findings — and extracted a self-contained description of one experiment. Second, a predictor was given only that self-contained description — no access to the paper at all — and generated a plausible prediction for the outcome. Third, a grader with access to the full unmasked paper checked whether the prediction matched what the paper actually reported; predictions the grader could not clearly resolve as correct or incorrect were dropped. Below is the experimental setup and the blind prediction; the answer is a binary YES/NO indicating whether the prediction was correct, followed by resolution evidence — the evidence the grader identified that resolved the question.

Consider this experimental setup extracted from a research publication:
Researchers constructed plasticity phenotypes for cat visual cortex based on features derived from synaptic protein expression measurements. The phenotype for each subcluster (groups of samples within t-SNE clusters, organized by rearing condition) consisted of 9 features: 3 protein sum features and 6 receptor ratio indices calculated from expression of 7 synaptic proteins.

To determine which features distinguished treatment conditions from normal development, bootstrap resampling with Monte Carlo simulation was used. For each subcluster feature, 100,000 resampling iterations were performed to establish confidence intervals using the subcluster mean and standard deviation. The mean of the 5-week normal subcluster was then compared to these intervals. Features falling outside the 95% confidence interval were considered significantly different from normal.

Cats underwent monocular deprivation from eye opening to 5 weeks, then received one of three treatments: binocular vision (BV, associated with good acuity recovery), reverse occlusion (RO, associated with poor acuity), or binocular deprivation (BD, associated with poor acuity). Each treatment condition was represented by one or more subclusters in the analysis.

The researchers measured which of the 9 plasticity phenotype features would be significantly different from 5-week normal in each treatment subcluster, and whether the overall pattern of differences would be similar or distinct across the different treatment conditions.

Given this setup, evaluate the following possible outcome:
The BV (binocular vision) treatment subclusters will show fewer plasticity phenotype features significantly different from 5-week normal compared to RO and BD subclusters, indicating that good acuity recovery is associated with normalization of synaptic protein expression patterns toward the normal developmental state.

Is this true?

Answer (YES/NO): NO